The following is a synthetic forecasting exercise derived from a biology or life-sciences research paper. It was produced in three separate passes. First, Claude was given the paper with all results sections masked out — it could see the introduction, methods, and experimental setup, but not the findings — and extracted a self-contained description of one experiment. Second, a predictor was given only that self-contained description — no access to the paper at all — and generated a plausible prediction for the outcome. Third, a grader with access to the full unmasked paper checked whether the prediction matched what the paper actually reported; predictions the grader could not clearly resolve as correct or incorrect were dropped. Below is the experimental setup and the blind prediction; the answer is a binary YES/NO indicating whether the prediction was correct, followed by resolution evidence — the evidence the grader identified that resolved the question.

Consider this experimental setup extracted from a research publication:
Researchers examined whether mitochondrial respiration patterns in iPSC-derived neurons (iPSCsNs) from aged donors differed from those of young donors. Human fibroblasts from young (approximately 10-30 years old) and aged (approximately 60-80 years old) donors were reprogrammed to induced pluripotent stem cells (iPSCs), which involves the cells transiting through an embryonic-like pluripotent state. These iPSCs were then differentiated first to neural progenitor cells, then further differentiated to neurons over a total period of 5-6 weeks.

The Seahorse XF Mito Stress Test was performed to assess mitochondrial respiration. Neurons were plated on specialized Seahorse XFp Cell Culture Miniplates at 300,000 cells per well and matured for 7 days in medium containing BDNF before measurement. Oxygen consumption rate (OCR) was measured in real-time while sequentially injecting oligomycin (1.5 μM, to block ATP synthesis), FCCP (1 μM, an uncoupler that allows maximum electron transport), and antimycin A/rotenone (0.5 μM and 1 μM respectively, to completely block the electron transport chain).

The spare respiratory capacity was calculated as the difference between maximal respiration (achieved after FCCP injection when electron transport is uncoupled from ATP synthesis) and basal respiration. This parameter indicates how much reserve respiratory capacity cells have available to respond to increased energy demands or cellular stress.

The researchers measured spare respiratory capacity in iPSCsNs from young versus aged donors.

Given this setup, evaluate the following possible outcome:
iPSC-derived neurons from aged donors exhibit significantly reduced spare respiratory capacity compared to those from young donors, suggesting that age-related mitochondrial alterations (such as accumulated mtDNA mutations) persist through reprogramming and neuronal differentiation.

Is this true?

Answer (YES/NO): YES